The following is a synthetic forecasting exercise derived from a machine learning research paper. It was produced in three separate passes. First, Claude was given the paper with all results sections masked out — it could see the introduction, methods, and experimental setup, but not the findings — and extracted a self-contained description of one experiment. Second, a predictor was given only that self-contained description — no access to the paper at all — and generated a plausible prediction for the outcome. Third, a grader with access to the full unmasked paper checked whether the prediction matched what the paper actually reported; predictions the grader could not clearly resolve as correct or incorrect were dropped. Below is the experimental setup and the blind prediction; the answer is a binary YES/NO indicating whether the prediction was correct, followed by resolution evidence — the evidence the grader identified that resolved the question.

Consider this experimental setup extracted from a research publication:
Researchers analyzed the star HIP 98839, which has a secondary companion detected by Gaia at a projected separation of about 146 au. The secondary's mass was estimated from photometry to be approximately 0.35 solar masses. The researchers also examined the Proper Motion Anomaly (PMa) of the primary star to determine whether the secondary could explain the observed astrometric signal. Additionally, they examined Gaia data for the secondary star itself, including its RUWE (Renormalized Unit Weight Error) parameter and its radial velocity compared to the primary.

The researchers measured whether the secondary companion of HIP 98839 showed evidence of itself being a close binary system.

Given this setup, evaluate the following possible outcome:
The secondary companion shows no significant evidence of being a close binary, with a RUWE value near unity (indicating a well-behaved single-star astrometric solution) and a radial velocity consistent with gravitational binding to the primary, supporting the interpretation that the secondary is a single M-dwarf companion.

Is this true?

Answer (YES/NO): NO